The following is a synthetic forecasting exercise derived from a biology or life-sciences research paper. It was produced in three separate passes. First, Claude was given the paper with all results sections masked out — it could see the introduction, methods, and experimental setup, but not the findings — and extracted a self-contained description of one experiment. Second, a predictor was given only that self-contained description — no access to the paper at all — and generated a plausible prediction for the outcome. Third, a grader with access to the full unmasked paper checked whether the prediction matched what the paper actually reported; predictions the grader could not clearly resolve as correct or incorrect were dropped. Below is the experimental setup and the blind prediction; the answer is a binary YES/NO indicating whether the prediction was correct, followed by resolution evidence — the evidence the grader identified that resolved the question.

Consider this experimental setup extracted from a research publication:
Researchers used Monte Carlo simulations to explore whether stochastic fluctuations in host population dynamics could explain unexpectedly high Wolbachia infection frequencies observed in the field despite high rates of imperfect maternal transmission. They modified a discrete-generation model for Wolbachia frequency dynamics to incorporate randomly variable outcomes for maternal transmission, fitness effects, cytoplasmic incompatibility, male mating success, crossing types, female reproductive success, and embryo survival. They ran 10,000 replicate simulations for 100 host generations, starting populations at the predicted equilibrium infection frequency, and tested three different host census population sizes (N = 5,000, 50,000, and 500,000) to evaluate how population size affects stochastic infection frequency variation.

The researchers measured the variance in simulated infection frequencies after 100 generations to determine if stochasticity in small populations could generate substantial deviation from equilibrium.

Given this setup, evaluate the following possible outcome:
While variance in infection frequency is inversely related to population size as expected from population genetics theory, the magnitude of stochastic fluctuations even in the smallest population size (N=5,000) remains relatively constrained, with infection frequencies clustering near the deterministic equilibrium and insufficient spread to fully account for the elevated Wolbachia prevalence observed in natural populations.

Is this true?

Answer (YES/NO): YES